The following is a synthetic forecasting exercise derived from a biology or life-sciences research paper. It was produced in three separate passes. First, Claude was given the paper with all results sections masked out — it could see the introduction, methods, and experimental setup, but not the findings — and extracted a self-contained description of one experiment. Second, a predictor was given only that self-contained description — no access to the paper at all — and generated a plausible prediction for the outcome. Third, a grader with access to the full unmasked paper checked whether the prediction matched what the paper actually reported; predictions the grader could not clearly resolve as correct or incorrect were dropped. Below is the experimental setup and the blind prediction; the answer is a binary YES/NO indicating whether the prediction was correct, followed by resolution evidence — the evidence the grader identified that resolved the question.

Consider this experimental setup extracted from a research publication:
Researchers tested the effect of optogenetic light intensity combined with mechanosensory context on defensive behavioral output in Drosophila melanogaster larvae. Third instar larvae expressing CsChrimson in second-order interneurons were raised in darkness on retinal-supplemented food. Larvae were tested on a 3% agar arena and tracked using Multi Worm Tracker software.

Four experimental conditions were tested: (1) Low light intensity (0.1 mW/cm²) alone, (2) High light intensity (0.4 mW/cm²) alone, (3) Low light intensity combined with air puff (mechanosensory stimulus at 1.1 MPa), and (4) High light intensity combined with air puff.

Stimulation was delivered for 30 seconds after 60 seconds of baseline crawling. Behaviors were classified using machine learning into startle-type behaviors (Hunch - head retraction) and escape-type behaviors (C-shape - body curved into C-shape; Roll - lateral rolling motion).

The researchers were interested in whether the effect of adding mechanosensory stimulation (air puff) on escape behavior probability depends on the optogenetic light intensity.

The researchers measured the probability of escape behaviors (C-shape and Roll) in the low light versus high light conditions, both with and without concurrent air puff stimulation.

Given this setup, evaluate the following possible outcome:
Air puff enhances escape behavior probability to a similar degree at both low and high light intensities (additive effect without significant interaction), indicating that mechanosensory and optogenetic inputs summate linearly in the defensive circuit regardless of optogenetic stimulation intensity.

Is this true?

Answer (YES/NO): NO